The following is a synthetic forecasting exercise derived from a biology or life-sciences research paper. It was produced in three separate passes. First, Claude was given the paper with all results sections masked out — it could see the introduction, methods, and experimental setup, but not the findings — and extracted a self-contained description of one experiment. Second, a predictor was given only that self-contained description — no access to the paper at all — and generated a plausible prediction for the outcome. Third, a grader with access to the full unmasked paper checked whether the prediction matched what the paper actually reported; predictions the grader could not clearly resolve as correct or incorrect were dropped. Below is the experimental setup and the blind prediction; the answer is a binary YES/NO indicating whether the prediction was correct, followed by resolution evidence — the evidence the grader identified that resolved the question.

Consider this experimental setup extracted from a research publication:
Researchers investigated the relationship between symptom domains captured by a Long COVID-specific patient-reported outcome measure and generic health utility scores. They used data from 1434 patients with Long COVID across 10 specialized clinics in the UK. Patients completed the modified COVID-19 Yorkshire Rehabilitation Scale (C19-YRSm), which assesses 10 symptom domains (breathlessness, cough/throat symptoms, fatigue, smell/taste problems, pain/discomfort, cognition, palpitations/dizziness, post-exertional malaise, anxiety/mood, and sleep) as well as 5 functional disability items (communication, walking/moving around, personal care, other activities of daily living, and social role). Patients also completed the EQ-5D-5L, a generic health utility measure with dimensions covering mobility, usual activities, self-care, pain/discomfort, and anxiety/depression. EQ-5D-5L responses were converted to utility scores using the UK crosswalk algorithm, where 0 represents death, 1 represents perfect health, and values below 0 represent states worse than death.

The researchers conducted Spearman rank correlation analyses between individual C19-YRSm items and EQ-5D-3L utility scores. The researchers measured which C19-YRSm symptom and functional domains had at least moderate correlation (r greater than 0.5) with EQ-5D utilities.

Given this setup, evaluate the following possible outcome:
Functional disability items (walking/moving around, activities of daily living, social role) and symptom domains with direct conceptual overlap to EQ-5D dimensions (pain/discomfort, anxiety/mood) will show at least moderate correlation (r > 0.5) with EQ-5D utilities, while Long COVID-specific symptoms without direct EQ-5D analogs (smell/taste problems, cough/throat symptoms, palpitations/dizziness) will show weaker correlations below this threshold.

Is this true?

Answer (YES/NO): NO